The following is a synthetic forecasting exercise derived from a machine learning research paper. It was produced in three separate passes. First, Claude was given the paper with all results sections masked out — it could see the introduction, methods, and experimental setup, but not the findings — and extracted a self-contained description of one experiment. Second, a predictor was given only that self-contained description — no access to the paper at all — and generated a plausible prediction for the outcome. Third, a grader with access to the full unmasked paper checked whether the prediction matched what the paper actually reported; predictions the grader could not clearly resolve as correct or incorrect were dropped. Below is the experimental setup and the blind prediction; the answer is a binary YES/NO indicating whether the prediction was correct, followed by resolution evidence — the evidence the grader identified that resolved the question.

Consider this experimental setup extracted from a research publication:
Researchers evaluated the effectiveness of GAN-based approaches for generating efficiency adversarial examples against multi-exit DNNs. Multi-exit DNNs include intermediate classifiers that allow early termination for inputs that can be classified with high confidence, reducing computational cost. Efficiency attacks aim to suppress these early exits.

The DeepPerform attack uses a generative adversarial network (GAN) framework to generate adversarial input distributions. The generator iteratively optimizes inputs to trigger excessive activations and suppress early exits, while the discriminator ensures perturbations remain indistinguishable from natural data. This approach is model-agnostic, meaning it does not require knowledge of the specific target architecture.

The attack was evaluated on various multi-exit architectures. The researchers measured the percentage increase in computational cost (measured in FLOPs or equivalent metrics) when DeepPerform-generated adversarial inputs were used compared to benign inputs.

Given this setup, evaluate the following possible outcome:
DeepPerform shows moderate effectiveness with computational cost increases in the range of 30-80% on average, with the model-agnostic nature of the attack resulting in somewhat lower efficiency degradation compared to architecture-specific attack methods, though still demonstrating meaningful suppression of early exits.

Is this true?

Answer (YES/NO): NO